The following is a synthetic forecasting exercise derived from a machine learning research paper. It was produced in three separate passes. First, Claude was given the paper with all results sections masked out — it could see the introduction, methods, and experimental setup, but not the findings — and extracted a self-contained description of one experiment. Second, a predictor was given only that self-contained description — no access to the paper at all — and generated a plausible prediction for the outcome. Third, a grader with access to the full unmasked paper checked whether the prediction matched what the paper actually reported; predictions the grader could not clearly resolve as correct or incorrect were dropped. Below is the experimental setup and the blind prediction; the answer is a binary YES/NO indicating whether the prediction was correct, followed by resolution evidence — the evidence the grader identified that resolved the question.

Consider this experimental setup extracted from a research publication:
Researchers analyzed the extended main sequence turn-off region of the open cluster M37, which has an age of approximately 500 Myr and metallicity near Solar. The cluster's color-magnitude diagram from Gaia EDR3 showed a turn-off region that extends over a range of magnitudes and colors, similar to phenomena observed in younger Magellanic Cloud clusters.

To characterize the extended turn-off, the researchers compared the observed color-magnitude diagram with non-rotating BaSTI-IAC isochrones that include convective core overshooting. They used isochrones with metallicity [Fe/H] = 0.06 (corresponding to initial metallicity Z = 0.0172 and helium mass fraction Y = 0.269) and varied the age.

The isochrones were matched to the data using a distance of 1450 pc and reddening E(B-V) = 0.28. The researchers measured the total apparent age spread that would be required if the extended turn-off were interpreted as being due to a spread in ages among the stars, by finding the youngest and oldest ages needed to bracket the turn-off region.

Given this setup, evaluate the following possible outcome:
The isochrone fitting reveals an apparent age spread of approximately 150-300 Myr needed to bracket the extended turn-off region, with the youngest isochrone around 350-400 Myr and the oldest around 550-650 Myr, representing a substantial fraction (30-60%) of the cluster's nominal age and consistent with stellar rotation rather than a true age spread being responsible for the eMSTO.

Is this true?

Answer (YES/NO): YES